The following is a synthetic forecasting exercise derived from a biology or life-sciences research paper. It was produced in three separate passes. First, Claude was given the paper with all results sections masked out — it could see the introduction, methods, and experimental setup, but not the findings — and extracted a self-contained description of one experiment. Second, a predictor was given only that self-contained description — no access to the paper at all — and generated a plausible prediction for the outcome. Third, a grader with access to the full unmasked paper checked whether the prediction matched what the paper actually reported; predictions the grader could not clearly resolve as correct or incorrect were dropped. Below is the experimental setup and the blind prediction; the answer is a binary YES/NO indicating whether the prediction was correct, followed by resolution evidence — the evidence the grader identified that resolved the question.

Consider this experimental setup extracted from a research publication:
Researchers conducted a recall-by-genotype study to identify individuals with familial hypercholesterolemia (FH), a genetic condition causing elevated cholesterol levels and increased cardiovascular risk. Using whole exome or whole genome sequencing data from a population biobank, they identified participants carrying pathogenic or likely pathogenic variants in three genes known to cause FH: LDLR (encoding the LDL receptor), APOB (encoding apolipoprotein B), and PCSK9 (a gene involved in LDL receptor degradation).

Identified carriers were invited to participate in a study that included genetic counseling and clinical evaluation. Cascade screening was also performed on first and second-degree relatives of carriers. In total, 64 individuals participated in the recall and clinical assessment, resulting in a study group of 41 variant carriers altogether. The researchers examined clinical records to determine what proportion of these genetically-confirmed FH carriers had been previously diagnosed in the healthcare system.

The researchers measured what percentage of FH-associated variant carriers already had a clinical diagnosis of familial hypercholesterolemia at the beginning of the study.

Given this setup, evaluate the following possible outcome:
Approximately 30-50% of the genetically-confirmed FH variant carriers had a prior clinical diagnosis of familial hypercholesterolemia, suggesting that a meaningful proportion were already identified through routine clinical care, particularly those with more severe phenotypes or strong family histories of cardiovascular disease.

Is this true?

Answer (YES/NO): NO